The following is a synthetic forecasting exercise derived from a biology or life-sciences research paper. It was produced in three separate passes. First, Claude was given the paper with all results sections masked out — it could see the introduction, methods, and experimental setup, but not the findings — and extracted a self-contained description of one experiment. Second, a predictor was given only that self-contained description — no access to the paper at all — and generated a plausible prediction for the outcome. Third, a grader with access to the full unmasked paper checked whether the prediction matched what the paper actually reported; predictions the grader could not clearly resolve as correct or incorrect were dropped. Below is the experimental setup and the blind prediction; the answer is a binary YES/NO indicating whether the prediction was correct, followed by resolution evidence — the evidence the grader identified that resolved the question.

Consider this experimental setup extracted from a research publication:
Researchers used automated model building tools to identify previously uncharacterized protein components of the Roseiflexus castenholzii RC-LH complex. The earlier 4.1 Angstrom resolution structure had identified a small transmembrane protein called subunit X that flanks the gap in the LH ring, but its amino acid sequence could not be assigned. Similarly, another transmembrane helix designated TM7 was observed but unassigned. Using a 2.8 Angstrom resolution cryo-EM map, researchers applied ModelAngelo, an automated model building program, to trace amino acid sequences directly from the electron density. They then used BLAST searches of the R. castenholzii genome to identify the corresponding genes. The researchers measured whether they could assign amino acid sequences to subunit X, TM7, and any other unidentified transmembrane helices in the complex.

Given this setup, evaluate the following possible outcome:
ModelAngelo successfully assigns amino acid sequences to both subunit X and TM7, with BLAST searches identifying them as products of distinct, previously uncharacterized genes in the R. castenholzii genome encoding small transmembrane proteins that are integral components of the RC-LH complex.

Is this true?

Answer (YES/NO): YES